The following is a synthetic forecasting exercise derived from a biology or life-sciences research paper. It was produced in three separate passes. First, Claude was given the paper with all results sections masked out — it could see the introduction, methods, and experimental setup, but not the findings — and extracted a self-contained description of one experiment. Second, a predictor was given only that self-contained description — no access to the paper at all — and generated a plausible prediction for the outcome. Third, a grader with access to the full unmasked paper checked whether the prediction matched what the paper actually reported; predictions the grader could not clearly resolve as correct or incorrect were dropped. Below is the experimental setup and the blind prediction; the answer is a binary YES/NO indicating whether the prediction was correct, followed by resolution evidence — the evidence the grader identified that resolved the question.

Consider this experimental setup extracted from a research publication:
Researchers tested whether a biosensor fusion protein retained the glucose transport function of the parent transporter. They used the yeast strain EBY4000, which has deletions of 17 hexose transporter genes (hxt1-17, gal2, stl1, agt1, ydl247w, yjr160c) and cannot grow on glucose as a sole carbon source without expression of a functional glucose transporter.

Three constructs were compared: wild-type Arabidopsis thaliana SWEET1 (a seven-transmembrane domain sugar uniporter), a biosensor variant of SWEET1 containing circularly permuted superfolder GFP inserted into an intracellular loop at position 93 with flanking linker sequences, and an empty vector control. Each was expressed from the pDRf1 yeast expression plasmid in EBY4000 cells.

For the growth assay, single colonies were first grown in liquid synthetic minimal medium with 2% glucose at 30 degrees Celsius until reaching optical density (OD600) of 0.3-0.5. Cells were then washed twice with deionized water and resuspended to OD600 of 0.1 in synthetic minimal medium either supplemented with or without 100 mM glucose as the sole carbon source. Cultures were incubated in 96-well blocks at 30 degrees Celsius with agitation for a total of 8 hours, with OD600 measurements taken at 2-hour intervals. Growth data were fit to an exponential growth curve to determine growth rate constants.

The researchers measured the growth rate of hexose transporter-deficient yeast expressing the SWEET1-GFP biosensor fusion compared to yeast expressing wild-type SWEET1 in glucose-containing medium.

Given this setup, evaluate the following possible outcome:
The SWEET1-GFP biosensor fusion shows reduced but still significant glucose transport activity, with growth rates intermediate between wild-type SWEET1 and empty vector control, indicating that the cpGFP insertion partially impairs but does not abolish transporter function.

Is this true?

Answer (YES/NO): YES